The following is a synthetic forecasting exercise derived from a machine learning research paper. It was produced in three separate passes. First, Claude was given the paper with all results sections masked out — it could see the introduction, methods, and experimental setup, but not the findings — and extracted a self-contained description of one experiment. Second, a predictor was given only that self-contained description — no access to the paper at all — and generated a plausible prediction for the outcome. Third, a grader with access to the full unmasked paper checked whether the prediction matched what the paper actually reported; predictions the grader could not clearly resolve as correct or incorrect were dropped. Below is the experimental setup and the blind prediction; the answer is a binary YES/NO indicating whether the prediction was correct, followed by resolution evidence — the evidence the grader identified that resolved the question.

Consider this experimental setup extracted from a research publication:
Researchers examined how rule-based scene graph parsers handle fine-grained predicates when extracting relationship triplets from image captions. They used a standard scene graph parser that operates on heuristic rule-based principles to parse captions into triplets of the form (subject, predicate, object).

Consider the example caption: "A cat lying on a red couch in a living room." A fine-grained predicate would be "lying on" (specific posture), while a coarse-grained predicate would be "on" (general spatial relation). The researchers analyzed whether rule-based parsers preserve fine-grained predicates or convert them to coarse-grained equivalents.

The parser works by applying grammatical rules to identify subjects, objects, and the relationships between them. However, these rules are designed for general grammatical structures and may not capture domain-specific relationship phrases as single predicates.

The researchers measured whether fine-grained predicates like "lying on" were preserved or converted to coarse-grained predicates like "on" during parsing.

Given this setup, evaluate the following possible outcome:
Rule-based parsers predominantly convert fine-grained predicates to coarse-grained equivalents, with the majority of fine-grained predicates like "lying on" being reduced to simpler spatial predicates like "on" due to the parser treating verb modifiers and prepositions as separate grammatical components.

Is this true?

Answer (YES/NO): YES